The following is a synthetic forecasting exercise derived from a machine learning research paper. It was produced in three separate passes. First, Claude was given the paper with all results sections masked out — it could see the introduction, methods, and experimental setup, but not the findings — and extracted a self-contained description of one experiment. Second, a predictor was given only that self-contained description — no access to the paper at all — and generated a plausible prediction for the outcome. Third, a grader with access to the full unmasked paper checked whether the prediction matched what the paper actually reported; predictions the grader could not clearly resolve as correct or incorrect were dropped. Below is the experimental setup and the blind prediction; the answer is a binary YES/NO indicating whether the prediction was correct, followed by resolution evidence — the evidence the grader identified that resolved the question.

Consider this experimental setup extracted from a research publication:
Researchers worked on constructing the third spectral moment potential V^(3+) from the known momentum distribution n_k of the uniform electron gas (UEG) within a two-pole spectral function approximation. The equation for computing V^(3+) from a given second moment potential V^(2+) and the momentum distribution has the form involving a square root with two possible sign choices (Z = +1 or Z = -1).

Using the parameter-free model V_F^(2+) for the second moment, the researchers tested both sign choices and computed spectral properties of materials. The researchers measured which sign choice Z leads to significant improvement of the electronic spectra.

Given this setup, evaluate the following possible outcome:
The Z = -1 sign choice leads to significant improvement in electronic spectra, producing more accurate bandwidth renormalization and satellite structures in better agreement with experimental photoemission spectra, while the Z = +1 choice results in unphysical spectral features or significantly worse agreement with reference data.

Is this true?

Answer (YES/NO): NO